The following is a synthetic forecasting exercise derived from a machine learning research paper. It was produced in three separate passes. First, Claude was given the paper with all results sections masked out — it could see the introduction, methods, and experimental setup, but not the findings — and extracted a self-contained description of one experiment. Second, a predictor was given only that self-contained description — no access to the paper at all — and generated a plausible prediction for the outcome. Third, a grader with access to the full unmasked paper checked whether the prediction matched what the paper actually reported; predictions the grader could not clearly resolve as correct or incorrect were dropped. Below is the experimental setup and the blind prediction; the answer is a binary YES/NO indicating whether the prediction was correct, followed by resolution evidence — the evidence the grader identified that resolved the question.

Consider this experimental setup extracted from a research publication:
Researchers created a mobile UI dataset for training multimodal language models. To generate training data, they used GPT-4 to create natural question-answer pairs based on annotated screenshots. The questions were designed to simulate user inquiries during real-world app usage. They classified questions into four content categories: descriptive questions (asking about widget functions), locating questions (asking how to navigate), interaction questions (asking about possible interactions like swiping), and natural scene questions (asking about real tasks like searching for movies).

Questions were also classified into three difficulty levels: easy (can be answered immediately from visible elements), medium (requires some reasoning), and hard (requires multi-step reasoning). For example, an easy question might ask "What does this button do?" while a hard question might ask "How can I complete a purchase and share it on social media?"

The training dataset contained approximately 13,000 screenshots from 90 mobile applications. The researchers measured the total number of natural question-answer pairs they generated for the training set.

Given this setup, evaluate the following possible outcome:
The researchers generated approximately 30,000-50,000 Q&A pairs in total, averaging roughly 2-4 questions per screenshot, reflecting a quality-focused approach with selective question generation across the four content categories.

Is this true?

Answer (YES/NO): NO